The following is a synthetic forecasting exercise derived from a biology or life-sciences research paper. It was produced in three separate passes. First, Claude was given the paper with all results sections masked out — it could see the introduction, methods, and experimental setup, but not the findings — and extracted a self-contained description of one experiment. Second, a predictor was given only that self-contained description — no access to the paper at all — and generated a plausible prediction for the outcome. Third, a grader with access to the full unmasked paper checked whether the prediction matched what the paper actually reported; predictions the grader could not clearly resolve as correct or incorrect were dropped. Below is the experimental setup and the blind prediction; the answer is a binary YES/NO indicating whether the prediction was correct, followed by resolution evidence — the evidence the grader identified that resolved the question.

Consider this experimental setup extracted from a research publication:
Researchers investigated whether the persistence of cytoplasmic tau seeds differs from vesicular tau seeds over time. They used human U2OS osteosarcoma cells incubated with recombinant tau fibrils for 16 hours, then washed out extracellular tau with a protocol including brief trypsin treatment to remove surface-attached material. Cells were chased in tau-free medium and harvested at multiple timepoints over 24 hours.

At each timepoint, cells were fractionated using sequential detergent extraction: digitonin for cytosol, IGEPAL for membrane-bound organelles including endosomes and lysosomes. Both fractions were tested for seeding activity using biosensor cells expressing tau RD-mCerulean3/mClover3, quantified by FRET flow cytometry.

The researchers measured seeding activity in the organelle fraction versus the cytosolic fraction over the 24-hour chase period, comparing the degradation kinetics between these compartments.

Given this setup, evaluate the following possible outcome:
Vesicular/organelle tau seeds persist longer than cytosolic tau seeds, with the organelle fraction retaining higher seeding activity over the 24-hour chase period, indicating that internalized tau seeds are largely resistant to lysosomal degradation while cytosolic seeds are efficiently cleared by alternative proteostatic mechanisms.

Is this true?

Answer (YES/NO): NO